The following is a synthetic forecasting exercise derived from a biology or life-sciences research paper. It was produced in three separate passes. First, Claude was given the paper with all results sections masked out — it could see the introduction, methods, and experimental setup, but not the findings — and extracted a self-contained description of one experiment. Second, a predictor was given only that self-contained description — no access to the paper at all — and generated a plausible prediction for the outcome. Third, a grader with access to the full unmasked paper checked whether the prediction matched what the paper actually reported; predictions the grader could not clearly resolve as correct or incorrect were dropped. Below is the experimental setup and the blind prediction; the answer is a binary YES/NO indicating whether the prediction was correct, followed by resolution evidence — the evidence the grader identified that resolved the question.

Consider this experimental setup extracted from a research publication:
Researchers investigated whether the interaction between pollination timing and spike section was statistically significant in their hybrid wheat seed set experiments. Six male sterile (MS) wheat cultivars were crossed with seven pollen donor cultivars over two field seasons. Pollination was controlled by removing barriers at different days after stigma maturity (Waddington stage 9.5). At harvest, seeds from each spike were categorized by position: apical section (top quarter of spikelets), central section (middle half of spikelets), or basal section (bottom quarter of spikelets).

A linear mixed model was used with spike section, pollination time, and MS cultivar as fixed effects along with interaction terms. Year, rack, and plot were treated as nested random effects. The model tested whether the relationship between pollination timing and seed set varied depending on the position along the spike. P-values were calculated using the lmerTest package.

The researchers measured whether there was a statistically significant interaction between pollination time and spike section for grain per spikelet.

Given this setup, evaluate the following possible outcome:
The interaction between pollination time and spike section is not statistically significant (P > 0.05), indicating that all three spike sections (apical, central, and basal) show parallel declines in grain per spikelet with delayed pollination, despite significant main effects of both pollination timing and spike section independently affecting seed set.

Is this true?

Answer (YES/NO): NO